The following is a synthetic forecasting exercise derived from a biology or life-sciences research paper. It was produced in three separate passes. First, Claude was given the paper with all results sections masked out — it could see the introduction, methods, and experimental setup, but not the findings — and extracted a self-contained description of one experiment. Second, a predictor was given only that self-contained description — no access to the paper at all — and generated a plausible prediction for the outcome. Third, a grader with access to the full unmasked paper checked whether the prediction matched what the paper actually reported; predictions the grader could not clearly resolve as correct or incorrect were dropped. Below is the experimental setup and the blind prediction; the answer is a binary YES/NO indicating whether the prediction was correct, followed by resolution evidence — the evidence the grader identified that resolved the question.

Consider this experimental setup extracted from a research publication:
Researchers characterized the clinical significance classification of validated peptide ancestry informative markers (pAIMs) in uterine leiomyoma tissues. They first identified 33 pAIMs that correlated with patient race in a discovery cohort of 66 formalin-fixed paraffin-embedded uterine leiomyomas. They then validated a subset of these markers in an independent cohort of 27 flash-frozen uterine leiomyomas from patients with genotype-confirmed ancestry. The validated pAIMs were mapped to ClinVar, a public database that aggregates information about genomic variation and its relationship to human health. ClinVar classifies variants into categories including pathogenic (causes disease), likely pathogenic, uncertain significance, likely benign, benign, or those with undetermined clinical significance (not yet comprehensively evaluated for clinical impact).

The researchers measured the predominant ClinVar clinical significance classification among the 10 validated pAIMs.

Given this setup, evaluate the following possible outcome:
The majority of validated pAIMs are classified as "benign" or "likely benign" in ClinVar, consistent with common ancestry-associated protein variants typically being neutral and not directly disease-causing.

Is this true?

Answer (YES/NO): NO